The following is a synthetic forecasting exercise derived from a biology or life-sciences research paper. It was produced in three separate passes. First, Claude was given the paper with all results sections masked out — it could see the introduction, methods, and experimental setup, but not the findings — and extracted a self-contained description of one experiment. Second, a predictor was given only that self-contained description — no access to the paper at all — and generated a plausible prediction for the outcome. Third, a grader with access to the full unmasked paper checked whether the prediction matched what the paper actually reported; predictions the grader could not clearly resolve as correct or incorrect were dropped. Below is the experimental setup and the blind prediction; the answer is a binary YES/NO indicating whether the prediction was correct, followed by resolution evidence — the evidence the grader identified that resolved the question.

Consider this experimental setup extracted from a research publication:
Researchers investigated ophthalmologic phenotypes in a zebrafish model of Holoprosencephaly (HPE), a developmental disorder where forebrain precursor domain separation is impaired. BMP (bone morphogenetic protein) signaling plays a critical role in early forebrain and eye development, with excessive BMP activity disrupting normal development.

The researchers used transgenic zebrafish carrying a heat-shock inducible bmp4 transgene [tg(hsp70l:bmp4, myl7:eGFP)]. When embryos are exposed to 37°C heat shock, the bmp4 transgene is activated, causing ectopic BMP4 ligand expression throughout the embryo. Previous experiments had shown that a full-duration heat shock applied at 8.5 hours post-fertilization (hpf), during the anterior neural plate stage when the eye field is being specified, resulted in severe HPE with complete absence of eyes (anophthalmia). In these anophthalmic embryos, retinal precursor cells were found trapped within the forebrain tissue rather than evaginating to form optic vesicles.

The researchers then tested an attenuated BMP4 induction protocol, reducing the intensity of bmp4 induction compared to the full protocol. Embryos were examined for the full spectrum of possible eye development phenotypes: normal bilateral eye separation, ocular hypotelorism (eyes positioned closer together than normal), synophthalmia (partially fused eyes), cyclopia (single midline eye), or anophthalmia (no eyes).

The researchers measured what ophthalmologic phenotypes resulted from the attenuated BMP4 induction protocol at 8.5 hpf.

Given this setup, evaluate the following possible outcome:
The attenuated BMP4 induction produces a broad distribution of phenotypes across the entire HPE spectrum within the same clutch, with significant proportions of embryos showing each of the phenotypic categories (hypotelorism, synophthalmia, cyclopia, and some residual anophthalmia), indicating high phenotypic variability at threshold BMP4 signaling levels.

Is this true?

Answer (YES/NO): NO